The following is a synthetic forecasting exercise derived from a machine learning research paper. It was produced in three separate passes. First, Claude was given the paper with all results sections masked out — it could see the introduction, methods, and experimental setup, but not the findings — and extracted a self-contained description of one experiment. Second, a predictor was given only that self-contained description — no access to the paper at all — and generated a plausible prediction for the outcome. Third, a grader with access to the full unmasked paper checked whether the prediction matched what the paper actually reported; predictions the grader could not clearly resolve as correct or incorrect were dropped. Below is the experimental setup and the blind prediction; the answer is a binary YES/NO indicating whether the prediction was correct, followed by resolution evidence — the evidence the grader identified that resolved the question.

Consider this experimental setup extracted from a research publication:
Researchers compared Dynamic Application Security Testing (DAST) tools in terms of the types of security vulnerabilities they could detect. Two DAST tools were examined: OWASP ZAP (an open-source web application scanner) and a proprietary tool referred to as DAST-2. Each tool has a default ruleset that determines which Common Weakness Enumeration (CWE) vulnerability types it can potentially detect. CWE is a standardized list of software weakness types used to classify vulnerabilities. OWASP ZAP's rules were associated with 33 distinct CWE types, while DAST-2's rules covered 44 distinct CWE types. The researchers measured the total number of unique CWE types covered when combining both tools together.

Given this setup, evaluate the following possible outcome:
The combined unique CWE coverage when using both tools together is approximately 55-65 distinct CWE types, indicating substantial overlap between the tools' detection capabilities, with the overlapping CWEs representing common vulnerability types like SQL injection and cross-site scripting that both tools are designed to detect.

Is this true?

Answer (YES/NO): NO